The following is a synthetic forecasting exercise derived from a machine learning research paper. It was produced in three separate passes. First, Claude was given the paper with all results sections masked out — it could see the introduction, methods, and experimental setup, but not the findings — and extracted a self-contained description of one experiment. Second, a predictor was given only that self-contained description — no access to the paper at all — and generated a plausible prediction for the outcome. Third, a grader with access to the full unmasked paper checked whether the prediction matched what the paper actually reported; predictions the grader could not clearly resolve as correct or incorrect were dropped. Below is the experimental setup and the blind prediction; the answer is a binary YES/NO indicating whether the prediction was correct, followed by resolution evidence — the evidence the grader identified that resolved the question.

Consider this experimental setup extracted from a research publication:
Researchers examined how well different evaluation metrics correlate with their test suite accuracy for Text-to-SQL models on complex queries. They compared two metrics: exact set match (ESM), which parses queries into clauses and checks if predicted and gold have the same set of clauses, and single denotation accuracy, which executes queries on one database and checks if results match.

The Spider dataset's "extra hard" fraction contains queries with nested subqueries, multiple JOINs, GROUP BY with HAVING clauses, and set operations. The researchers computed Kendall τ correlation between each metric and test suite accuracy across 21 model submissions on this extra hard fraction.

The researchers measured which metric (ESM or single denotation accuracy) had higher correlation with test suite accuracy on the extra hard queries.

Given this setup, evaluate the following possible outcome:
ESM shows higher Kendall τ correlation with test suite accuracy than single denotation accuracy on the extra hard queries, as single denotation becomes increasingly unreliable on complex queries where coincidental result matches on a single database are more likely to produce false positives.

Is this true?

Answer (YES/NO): YES